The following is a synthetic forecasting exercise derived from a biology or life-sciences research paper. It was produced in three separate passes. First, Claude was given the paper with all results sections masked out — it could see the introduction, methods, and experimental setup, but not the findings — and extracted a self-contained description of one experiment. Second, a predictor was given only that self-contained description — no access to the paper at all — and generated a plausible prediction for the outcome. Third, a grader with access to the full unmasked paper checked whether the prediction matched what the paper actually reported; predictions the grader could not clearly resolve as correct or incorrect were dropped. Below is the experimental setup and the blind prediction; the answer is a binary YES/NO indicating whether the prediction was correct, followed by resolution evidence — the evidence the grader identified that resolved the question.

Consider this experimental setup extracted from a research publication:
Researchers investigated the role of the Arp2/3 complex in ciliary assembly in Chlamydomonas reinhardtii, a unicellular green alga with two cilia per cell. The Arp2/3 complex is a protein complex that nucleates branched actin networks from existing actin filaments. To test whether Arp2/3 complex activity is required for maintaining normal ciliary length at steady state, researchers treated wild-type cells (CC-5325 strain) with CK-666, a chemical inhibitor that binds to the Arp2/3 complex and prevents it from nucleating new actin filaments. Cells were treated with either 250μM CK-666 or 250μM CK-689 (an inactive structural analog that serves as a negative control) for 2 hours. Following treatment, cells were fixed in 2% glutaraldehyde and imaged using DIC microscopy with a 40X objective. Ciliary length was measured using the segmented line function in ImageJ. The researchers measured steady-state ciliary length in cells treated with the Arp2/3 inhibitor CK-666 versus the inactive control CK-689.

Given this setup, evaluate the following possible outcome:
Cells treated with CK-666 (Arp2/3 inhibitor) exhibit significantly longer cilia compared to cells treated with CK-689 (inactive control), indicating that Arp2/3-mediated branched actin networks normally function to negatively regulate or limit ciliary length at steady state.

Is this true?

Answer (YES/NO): NO